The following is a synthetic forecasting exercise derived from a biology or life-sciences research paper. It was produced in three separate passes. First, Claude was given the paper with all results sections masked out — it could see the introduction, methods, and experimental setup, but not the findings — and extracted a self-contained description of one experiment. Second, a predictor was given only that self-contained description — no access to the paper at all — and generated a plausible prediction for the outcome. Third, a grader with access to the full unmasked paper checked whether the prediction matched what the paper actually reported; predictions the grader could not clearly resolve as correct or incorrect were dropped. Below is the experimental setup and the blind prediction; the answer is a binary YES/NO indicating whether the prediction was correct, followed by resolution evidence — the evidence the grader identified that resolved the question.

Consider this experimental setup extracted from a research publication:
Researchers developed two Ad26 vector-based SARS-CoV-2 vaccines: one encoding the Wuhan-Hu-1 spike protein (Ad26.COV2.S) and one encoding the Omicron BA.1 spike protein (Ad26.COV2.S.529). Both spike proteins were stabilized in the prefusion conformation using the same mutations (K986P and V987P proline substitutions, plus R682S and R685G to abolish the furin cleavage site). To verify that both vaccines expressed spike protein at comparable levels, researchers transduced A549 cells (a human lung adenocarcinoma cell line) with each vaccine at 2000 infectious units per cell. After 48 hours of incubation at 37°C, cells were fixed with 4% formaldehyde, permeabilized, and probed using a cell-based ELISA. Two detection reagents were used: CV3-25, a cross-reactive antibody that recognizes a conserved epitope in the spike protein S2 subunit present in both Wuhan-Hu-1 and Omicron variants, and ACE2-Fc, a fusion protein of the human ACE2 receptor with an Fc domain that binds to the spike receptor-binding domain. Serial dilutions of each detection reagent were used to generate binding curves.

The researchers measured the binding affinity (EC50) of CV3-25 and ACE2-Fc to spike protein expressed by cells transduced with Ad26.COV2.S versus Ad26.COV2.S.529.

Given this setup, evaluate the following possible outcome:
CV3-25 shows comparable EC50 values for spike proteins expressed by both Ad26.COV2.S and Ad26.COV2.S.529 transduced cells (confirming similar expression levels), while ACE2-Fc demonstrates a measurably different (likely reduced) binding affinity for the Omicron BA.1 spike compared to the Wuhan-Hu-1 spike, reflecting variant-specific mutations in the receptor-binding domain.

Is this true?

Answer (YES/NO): NO